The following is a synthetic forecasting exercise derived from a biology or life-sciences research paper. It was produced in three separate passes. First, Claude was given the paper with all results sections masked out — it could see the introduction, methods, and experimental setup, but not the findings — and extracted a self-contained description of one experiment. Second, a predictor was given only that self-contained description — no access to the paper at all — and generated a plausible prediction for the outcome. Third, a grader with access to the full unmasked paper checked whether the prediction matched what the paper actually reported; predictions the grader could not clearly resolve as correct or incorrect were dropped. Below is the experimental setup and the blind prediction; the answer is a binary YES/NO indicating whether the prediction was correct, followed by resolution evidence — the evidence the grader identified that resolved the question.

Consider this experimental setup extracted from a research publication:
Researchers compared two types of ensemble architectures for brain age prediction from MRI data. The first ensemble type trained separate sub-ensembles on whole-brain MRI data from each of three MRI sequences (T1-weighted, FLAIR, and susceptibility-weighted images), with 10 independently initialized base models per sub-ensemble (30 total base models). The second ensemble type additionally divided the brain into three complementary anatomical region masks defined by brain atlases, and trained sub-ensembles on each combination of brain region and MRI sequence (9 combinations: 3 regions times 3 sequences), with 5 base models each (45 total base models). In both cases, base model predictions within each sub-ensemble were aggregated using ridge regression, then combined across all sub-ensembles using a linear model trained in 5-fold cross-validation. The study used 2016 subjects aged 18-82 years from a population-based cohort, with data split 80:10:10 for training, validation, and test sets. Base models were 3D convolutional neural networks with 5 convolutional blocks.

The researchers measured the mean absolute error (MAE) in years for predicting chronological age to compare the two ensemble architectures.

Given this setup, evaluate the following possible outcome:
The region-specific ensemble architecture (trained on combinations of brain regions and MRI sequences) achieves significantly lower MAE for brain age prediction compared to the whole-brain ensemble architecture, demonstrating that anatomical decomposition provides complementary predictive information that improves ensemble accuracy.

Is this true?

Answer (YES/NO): YES